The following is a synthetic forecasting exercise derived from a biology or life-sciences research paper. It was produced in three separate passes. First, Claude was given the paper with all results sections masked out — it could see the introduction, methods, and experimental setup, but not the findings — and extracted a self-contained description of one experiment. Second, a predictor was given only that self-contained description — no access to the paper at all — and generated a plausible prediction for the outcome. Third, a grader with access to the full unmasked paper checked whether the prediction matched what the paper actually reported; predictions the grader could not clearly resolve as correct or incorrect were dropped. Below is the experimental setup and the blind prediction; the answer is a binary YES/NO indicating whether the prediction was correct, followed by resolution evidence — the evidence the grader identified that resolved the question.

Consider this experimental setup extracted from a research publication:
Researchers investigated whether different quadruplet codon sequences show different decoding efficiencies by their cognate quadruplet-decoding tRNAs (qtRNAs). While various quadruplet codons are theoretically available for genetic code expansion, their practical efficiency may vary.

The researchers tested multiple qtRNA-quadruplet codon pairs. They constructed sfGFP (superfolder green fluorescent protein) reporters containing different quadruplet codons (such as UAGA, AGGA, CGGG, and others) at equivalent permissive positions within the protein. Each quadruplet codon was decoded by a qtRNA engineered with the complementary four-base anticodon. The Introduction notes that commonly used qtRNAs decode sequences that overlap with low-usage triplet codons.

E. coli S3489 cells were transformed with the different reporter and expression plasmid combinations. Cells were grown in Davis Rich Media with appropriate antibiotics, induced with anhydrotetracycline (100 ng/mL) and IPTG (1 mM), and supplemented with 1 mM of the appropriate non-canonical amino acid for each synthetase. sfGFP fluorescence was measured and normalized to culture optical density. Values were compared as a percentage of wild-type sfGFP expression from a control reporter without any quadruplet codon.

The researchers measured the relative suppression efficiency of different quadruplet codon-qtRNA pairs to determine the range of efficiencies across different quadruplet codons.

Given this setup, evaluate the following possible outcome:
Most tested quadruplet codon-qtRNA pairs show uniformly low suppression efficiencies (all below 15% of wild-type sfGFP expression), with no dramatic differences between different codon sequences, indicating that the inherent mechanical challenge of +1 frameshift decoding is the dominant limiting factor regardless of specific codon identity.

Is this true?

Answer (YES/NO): NO